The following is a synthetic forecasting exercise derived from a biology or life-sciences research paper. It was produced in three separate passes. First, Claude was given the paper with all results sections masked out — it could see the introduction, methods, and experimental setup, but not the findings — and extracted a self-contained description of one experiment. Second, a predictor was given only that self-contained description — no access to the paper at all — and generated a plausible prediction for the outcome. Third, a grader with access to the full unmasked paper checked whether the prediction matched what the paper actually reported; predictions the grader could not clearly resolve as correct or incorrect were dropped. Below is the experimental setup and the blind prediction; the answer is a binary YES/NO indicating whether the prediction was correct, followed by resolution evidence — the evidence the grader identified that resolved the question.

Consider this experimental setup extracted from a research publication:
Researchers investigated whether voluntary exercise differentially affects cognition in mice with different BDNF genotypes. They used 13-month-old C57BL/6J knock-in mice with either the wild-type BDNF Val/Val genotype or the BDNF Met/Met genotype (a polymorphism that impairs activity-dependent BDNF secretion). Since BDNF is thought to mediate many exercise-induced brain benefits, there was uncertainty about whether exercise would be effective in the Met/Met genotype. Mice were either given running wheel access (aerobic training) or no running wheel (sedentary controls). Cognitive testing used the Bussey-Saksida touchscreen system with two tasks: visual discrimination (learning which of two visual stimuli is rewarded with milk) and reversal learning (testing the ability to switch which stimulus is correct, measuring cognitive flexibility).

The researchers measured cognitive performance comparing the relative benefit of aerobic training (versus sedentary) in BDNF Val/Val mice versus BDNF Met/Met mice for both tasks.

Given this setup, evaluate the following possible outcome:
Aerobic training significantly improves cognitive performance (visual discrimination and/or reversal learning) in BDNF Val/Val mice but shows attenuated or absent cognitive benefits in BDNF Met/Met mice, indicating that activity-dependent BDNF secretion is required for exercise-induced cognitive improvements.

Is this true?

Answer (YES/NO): NO